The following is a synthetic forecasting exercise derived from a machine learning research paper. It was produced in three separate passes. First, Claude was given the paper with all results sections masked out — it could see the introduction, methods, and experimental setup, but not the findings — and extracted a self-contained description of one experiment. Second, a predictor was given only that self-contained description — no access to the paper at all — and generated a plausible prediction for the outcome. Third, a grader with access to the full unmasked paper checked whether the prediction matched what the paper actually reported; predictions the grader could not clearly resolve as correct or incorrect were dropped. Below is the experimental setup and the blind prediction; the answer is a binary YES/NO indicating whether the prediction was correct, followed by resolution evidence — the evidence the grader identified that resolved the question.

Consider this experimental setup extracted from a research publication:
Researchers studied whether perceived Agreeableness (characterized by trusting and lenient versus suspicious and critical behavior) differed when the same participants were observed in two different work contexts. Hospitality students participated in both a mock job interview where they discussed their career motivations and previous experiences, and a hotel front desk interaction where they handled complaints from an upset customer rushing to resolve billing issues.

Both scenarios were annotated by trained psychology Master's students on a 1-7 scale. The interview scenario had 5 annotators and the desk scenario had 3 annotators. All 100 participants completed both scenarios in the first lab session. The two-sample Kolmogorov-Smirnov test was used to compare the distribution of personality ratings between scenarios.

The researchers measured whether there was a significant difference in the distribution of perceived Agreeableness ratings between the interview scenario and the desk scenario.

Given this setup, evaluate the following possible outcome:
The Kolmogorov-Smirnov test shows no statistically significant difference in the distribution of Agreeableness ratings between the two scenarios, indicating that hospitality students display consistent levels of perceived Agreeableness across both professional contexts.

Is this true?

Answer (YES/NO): NO